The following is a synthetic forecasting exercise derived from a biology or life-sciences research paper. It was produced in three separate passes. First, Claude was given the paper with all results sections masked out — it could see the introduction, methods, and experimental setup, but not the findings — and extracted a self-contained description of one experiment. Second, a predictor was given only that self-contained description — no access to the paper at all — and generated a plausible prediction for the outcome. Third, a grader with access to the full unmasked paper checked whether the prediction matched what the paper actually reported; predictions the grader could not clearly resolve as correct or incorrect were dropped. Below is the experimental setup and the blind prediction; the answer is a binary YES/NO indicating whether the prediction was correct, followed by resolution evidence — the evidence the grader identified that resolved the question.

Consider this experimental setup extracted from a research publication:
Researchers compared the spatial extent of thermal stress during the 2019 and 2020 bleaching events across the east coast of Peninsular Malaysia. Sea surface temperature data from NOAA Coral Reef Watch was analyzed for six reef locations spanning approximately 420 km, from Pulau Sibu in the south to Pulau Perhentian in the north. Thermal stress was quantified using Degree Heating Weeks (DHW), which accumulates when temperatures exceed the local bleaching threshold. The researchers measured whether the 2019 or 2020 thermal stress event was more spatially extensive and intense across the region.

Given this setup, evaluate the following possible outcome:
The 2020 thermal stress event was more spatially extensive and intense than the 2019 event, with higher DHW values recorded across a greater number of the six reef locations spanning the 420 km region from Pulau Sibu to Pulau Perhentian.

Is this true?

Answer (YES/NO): NO